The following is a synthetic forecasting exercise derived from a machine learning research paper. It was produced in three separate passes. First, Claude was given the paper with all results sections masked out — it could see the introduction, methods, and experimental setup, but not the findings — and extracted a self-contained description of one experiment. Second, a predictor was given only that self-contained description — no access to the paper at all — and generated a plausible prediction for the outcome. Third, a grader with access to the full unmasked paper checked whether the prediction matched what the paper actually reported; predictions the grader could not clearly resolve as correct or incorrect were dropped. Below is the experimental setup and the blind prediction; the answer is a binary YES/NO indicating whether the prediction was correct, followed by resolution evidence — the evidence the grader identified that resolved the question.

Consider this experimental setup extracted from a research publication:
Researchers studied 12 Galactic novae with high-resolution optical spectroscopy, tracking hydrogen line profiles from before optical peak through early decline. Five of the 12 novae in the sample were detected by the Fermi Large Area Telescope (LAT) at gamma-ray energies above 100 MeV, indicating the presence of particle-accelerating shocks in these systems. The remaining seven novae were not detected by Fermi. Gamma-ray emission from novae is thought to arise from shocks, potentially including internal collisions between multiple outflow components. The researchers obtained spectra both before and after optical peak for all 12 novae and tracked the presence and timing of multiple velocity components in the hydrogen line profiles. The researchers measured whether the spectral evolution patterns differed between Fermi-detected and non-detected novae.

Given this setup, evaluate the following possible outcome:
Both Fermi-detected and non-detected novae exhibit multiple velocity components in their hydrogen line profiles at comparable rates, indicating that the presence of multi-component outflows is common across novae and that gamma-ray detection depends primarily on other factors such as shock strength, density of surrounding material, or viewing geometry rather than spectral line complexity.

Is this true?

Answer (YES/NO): YES